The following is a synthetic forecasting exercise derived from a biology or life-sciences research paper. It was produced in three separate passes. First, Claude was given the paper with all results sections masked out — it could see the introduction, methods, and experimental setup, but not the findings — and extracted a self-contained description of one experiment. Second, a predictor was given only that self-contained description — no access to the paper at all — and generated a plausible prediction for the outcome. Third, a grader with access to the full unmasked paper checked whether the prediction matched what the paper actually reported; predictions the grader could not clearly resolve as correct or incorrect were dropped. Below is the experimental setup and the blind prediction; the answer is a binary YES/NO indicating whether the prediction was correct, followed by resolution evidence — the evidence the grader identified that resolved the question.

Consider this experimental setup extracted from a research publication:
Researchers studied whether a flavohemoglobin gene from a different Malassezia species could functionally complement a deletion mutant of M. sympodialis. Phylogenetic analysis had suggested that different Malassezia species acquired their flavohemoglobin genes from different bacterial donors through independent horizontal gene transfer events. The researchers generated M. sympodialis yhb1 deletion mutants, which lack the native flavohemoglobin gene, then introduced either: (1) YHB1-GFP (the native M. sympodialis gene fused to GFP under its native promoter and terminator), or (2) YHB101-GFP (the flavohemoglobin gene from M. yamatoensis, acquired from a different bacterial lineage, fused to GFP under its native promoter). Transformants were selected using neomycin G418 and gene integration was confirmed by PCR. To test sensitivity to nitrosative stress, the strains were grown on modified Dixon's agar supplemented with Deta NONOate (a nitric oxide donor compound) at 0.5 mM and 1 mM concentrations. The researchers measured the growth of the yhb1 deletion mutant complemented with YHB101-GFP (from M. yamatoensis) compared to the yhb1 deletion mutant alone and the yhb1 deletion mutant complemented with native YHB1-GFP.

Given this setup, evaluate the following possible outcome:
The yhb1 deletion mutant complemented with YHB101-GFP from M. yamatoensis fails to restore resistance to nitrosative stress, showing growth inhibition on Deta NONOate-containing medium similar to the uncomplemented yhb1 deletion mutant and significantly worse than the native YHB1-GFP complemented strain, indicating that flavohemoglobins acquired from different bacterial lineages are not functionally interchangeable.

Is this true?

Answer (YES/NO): NO